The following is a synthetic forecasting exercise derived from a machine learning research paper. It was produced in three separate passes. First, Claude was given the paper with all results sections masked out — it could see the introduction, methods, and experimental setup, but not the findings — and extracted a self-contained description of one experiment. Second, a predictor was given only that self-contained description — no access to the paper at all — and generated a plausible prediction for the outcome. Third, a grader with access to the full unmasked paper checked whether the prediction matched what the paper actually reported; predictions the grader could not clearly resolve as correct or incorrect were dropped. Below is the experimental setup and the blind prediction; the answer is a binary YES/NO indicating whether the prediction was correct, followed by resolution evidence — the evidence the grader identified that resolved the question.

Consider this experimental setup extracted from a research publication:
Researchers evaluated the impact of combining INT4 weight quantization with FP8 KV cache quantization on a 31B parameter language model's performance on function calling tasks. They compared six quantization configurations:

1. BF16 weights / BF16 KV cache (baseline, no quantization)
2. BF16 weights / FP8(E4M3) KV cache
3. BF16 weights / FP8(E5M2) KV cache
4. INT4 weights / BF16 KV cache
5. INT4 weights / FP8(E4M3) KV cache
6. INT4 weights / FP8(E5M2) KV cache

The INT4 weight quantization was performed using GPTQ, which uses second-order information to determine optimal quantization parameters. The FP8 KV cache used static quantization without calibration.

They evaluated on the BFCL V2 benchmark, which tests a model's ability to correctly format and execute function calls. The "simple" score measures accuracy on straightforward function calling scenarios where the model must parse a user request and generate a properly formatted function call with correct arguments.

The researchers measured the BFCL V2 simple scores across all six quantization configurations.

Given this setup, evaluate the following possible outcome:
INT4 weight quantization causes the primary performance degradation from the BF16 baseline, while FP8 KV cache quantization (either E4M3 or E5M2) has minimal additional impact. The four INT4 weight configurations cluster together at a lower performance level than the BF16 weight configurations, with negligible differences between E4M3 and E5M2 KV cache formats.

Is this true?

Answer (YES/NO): NO